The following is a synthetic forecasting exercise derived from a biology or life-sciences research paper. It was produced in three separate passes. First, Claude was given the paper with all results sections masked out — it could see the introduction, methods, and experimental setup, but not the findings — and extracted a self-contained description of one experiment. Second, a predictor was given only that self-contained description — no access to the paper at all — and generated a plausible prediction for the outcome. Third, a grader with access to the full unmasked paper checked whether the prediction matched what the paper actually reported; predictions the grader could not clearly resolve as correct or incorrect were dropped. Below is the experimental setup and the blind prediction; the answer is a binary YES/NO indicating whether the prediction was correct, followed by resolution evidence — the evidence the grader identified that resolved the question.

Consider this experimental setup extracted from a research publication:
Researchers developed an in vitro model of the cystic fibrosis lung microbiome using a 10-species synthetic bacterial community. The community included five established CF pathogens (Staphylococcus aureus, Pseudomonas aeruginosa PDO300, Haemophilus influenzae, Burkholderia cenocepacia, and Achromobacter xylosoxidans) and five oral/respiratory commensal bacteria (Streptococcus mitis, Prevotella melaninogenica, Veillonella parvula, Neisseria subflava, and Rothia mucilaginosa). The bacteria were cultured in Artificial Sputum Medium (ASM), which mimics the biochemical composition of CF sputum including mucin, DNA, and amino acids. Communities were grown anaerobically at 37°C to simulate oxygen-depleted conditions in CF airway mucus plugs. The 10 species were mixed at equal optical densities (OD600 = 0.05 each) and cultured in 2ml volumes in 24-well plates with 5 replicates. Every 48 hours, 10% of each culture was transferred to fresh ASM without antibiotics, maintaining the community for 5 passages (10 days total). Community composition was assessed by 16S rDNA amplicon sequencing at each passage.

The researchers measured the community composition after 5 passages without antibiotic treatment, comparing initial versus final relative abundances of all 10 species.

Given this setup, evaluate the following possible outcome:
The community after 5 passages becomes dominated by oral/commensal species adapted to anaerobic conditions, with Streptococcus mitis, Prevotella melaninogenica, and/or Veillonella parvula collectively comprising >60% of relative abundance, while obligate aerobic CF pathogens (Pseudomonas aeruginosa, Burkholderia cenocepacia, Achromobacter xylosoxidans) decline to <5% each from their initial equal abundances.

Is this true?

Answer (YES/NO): NO